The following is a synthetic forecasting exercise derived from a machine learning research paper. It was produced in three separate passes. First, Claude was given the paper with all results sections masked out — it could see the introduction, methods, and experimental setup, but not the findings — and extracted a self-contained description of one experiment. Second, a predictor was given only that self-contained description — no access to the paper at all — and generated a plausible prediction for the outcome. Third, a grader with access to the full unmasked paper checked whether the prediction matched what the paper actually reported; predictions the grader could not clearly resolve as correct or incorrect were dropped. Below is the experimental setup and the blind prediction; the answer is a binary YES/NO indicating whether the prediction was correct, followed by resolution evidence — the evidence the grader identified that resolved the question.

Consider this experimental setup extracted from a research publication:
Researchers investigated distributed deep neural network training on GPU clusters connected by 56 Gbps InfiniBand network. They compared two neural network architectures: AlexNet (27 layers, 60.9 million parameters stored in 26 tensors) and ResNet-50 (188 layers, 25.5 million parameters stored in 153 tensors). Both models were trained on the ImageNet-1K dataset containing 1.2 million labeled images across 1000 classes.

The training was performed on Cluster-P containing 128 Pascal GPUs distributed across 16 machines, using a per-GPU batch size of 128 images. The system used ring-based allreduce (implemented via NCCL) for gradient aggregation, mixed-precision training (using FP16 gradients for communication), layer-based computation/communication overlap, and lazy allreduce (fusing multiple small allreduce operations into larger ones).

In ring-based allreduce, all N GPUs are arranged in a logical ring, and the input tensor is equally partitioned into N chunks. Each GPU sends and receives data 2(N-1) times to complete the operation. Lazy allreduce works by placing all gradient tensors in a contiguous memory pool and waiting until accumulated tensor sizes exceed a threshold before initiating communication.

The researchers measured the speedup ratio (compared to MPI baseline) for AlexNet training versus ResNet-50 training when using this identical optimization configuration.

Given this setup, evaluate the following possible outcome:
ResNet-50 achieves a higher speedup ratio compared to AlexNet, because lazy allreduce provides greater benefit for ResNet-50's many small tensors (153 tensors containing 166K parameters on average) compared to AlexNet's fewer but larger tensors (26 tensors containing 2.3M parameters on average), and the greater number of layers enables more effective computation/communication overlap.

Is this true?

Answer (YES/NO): NO